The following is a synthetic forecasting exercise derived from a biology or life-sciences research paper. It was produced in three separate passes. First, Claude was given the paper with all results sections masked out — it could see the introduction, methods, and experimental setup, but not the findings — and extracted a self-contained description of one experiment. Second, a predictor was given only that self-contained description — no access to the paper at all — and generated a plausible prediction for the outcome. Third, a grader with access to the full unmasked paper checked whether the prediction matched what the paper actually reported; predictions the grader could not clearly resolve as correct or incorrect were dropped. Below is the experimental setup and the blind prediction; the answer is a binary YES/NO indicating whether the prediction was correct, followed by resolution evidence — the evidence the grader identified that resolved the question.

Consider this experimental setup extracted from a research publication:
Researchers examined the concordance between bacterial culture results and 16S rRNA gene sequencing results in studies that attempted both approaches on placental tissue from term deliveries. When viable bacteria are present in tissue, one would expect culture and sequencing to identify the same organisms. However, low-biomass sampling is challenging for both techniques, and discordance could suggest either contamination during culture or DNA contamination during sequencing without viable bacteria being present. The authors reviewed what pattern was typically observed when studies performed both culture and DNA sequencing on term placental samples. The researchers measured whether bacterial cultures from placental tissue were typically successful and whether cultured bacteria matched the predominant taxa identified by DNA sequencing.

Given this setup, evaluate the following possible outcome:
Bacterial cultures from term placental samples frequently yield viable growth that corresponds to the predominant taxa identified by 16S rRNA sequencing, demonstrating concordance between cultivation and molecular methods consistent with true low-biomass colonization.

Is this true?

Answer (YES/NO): NO